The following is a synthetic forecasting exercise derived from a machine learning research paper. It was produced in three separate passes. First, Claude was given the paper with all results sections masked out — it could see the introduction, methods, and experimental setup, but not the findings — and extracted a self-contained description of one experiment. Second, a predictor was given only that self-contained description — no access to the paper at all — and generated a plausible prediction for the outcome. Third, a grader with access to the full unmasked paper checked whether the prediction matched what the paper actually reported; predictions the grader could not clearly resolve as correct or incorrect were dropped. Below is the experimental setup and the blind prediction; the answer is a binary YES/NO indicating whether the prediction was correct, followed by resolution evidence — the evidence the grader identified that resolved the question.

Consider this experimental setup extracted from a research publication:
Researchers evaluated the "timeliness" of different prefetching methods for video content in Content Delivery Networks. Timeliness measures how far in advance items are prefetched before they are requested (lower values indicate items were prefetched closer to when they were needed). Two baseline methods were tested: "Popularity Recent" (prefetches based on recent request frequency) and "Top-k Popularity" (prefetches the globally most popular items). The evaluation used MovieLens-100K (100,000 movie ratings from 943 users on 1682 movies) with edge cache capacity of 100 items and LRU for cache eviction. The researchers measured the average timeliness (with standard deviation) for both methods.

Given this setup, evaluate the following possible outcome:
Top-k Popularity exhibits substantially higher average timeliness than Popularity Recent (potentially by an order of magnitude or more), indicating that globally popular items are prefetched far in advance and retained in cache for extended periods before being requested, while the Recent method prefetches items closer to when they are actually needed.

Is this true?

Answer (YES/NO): NO